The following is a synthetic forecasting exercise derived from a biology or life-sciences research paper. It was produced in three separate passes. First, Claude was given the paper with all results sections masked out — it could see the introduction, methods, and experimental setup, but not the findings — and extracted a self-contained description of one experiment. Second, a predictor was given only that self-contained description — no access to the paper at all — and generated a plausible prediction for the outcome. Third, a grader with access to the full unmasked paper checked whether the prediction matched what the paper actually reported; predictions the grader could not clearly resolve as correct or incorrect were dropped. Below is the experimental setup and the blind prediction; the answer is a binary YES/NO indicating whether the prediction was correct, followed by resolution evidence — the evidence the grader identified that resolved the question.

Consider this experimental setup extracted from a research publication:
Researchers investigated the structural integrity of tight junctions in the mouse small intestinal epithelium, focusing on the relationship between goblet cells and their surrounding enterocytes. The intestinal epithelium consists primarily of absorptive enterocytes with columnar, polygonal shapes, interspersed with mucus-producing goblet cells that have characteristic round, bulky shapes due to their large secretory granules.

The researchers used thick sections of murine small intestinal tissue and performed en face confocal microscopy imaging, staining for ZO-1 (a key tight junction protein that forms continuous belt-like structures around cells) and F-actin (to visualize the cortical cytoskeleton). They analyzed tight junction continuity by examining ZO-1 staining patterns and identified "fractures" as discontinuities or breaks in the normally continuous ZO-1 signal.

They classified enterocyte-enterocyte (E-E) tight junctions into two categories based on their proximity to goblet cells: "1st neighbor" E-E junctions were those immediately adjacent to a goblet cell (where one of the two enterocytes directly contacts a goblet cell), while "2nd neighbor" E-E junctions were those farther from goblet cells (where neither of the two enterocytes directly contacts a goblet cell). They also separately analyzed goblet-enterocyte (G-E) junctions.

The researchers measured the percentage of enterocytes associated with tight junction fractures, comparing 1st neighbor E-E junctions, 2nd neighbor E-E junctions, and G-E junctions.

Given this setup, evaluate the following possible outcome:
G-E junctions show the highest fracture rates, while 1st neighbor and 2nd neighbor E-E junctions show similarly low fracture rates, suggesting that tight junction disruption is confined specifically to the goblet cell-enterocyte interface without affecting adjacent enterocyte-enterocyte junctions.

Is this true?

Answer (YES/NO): NO